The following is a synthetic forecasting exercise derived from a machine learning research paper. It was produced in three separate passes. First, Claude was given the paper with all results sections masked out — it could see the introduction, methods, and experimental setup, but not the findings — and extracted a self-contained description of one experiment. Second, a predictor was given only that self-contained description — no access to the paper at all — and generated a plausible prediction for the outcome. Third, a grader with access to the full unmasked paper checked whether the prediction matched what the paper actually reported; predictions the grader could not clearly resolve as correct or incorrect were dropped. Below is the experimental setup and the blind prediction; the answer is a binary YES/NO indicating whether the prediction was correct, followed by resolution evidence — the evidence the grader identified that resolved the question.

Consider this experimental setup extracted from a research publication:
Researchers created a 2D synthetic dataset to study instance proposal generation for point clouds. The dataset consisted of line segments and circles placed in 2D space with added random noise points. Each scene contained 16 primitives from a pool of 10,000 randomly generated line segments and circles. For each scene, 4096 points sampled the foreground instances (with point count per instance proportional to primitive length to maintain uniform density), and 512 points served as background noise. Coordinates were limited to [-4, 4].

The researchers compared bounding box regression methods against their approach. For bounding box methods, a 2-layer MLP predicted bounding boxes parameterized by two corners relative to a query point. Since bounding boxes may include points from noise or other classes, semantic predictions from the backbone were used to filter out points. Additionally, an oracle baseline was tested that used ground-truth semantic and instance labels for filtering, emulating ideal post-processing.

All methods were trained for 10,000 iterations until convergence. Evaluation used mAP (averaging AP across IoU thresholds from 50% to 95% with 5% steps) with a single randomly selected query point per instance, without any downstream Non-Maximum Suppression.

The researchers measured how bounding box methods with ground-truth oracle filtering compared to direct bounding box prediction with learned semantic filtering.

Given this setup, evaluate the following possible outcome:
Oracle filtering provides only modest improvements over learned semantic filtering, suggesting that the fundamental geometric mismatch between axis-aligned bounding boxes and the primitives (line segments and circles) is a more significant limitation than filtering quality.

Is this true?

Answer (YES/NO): YES